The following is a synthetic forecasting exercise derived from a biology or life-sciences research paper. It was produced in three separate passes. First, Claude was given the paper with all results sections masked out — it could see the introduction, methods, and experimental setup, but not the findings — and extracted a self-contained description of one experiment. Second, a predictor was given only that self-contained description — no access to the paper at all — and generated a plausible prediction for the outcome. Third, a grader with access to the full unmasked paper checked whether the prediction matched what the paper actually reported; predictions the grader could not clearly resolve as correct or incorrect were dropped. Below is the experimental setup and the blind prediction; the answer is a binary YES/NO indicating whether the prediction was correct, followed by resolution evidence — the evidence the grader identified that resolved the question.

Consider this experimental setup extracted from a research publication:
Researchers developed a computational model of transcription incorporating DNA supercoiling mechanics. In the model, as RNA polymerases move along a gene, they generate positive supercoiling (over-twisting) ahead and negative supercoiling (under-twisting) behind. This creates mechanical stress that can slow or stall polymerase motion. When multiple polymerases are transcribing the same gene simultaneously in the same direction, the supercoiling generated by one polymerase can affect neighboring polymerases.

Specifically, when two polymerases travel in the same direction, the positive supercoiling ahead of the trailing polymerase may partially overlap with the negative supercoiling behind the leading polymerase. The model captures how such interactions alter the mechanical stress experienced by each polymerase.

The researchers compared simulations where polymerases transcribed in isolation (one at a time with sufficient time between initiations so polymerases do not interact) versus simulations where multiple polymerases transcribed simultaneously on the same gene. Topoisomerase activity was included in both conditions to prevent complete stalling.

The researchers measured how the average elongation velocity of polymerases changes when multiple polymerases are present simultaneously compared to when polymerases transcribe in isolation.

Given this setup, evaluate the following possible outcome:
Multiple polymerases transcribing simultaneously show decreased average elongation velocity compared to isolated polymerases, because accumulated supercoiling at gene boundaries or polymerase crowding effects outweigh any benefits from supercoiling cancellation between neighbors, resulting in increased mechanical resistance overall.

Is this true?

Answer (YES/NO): NO